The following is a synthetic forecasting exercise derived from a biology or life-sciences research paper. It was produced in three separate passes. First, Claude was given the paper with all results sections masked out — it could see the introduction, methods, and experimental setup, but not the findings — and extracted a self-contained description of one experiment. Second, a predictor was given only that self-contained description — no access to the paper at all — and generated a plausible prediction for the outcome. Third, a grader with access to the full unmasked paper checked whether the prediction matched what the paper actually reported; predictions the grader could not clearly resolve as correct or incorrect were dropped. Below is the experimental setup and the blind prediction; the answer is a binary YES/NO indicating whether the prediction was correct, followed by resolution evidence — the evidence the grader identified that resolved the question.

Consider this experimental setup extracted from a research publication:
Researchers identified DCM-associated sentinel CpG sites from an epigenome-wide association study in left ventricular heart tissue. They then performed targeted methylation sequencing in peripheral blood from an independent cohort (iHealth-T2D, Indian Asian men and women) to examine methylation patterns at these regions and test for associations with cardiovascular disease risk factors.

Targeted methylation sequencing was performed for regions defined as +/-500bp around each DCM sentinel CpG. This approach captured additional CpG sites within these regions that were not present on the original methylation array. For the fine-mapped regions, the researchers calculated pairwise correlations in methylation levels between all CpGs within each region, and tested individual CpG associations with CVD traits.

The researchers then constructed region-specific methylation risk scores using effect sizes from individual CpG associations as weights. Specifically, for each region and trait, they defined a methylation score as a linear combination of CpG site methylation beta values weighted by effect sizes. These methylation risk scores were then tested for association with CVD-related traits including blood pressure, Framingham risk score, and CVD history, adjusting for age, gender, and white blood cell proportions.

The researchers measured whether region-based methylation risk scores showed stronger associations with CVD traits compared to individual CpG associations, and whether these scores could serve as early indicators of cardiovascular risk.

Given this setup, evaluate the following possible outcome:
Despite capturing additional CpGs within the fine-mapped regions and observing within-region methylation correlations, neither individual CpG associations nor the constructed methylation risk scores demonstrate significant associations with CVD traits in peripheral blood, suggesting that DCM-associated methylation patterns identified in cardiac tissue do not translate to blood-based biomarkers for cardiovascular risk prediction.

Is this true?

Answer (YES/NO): NO